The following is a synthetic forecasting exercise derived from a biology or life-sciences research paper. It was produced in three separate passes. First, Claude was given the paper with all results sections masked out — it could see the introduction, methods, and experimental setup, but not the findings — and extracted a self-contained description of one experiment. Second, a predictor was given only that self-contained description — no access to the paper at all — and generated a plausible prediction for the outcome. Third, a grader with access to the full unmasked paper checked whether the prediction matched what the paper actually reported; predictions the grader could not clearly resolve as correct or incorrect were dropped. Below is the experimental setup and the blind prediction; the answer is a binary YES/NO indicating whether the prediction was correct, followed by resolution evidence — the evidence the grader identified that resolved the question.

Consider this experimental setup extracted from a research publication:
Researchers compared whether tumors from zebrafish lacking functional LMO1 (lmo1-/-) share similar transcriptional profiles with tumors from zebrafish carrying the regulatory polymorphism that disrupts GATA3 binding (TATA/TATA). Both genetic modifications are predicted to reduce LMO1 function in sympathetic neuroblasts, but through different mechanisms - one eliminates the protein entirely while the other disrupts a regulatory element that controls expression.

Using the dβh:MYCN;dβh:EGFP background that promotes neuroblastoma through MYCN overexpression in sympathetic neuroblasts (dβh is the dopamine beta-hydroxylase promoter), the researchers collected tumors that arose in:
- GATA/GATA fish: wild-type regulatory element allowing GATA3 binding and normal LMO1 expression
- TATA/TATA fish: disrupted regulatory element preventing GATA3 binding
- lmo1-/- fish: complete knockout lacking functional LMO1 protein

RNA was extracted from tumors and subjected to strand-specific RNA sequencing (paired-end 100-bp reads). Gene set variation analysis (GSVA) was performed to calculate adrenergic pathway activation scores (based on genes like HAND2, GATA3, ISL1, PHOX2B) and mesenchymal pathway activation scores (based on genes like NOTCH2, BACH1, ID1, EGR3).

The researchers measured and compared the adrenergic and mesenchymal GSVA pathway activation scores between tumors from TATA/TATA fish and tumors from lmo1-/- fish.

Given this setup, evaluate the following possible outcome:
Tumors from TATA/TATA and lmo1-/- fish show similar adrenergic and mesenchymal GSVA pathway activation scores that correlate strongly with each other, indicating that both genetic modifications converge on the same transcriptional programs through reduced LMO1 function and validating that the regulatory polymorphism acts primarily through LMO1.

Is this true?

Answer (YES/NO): NO